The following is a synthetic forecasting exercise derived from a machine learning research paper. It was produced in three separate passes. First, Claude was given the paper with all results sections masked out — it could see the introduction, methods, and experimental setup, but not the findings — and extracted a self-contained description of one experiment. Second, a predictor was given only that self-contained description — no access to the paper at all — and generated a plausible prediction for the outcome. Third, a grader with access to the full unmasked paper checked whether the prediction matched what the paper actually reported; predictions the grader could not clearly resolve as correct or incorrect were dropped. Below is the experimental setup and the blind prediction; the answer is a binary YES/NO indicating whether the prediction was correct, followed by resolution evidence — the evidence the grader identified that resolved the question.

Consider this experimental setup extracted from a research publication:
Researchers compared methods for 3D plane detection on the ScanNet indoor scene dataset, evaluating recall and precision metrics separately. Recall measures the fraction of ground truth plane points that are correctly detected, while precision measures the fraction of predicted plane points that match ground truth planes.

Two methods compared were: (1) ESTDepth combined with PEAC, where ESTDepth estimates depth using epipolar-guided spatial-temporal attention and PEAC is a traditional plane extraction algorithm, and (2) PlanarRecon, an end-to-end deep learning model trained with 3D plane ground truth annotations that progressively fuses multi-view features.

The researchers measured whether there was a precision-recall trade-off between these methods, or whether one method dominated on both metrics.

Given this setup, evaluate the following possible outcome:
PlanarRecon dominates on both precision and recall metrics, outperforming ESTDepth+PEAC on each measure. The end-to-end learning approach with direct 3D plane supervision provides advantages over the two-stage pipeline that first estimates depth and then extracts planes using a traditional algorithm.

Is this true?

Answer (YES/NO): YES